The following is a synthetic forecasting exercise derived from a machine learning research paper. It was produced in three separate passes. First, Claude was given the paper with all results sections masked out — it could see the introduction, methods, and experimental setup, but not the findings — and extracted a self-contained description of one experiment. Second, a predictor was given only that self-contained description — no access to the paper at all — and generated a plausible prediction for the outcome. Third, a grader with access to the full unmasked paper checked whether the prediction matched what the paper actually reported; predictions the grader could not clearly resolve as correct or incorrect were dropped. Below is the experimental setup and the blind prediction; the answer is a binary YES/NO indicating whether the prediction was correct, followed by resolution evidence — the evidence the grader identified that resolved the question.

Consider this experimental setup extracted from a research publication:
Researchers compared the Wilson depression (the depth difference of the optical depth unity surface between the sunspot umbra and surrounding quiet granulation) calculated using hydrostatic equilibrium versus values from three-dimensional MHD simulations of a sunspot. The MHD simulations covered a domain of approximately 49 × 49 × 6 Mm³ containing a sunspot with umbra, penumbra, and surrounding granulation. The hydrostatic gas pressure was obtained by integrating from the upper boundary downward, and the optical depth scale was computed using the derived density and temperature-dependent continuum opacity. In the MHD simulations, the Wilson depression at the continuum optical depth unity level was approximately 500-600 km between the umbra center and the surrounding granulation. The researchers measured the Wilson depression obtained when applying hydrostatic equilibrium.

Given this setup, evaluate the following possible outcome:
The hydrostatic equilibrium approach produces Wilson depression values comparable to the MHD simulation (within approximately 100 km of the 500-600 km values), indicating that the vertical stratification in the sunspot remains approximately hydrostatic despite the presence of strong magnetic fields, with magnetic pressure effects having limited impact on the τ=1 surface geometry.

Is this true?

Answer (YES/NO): NO